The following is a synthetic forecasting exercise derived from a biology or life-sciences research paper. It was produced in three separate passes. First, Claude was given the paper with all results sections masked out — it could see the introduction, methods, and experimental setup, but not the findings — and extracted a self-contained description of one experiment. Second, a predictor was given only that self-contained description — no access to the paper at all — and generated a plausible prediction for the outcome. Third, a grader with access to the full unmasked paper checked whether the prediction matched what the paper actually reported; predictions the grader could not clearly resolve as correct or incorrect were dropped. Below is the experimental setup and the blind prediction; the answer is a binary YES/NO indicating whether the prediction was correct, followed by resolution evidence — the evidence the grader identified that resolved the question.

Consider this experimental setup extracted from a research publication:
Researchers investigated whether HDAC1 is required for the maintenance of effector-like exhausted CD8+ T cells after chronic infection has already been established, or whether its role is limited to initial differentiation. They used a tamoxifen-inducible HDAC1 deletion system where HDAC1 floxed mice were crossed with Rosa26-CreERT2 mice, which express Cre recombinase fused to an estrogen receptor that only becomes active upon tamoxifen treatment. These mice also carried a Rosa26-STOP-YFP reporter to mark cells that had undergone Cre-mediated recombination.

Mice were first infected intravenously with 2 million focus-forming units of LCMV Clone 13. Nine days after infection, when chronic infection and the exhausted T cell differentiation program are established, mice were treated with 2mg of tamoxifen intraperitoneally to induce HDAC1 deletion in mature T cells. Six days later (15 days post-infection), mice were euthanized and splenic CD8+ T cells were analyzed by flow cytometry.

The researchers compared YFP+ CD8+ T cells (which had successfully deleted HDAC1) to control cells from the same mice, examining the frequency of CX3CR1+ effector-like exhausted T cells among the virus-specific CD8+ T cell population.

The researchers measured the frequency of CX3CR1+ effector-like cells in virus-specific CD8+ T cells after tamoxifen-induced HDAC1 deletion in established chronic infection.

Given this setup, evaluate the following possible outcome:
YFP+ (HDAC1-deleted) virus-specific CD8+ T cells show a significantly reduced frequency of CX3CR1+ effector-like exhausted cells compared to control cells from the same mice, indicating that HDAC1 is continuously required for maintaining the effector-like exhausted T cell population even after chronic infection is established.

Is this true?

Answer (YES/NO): YES